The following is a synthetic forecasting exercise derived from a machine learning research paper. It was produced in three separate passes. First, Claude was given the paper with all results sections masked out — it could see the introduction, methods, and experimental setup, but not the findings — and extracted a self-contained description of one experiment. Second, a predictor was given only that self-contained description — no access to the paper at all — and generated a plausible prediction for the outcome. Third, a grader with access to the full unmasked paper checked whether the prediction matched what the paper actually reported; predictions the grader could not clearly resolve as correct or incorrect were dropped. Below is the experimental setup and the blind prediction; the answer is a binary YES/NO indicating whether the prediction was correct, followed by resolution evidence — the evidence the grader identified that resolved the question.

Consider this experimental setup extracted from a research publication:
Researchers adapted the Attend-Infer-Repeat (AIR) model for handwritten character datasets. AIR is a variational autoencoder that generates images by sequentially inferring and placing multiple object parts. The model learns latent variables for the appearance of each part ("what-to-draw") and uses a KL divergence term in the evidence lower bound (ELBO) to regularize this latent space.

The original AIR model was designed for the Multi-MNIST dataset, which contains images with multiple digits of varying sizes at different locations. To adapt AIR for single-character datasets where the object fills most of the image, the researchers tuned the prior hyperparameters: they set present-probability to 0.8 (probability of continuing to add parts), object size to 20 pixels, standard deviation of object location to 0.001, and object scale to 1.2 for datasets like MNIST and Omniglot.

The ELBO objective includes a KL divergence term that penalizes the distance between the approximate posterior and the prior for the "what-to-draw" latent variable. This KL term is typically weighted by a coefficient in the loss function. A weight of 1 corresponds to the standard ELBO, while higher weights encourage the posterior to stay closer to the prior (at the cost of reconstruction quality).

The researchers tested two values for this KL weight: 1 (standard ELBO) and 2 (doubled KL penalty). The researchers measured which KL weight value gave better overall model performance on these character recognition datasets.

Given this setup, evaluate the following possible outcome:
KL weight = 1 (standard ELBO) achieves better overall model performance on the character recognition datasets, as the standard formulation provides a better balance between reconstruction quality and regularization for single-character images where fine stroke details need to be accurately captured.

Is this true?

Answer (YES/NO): NO